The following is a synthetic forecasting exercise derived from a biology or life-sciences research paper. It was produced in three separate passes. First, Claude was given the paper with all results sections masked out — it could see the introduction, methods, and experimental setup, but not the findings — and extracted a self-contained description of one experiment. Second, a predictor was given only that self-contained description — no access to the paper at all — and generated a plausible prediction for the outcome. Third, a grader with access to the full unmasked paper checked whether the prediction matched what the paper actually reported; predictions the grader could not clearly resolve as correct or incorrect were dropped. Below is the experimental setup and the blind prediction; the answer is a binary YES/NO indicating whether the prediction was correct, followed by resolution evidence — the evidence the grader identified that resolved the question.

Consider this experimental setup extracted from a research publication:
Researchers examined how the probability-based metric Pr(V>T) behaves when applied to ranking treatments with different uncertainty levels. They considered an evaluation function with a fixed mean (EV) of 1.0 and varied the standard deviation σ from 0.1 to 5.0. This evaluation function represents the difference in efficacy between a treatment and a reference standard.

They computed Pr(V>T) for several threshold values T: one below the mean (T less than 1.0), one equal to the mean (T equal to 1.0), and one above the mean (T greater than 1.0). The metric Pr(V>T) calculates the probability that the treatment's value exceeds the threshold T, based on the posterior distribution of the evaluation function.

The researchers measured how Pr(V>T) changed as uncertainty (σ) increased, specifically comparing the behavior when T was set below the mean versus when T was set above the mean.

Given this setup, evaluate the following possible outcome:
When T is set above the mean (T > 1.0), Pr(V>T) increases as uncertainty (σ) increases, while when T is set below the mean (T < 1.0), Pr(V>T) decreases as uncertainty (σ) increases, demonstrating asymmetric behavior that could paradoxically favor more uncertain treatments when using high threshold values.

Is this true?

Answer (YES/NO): YES